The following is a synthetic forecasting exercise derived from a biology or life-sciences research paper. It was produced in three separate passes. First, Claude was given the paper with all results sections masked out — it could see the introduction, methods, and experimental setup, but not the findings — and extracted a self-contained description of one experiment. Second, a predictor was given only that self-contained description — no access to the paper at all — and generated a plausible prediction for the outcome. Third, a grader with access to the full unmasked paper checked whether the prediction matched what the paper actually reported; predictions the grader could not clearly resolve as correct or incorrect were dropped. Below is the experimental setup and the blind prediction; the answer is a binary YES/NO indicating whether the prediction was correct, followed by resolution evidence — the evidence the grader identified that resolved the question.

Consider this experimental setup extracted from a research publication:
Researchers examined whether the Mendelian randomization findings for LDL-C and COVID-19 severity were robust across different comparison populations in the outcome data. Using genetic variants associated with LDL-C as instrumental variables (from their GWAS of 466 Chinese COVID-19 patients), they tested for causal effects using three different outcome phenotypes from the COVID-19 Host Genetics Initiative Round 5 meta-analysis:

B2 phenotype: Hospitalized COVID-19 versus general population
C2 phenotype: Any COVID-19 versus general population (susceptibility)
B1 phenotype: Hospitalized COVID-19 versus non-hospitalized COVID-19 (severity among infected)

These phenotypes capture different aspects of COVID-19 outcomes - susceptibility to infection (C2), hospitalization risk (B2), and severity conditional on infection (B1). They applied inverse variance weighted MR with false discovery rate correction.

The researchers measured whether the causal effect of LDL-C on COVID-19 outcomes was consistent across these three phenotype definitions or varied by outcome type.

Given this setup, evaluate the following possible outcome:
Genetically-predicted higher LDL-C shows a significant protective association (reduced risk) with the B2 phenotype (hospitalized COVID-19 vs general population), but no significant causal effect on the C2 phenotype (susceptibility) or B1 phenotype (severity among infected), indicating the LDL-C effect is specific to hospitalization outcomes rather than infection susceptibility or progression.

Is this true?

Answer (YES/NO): NO